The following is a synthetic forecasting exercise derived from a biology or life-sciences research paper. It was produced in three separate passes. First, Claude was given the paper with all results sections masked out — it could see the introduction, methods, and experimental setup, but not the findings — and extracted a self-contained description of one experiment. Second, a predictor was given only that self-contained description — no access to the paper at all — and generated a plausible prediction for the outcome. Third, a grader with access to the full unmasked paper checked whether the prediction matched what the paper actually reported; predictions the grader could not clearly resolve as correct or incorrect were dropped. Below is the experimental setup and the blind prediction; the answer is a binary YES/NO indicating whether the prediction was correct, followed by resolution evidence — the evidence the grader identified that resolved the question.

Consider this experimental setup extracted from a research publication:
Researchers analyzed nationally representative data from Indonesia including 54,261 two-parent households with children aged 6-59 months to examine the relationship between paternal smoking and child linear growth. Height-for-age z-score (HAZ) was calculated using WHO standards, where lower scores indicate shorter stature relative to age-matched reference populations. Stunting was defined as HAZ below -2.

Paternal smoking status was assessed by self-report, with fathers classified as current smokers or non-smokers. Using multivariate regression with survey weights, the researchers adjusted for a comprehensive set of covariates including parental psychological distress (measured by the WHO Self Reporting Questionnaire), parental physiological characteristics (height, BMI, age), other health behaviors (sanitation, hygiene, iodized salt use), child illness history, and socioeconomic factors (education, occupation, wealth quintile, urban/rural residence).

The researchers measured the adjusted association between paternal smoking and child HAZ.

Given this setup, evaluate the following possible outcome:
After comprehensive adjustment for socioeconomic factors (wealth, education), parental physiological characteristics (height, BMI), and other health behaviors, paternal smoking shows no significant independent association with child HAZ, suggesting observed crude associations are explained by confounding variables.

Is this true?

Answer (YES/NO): NO